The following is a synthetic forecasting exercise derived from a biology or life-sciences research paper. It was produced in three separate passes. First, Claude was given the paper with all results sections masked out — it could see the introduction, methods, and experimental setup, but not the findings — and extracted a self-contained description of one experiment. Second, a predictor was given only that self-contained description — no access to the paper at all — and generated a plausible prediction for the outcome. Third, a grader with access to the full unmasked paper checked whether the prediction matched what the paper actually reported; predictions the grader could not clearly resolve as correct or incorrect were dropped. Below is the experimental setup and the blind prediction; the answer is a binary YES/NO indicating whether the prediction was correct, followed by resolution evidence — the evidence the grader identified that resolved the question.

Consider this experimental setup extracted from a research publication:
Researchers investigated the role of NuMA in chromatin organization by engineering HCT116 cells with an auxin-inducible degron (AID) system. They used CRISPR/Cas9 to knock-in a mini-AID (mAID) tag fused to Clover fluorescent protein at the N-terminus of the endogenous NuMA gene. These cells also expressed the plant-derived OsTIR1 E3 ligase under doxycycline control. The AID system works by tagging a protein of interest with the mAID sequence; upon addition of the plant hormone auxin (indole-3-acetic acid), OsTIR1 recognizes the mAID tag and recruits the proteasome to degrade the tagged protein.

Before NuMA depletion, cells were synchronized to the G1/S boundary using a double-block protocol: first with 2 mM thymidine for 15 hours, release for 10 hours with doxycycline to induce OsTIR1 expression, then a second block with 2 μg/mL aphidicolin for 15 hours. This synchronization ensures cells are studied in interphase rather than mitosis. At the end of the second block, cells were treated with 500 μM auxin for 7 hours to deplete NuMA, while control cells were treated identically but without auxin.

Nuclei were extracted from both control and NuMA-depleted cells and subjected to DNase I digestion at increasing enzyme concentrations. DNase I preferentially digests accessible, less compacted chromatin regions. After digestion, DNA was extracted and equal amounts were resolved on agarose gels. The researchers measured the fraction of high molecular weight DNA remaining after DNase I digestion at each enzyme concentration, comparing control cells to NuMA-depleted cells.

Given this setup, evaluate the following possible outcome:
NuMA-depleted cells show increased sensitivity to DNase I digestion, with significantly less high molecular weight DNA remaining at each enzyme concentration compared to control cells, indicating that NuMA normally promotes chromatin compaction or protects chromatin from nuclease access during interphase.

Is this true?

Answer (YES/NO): YES